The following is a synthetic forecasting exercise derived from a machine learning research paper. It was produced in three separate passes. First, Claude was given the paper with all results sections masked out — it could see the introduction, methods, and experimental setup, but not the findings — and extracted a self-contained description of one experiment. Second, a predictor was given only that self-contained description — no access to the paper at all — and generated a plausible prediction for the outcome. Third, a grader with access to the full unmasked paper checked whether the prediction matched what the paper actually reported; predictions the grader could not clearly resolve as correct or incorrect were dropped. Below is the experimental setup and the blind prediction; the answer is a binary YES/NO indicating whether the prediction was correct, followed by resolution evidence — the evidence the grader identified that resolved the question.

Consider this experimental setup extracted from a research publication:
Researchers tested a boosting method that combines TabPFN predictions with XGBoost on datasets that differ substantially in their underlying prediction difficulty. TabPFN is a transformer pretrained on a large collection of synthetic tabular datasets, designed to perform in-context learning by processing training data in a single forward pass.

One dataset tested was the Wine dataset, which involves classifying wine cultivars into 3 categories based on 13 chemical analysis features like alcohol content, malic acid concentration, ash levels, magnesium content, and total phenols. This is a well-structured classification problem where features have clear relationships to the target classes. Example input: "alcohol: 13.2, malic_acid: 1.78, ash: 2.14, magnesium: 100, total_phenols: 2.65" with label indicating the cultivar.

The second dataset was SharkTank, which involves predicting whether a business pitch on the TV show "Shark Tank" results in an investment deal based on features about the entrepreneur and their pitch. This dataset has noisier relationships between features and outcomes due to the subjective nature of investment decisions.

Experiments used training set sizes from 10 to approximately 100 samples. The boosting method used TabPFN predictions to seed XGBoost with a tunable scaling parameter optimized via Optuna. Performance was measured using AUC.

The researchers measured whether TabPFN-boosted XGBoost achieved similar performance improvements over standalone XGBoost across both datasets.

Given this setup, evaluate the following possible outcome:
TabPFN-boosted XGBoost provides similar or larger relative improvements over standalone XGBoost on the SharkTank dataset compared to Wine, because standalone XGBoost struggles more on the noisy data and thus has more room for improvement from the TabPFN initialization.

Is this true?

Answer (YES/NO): NO